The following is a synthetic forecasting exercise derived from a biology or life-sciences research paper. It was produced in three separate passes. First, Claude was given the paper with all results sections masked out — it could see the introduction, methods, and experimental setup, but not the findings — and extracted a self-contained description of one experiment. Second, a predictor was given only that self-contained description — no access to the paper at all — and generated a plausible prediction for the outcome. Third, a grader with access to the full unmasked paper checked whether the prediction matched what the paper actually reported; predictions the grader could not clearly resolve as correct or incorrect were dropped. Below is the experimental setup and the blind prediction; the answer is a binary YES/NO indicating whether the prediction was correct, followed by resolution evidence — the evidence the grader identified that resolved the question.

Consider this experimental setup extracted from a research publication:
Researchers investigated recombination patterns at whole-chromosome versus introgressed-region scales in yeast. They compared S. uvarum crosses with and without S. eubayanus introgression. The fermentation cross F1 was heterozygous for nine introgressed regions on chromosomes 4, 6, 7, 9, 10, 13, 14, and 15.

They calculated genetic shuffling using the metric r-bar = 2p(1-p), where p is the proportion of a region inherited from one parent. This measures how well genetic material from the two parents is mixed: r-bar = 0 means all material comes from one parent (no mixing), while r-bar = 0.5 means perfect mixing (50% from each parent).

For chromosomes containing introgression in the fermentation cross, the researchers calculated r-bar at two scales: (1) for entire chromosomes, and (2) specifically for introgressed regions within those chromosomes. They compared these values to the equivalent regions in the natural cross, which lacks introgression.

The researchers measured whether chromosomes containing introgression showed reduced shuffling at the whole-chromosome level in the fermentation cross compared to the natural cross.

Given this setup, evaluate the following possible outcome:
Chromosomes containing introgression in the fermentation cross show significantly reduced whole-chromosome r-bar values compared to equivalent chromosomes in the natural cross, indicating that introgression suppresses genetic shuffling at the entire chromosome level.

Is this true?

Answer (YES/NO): NO